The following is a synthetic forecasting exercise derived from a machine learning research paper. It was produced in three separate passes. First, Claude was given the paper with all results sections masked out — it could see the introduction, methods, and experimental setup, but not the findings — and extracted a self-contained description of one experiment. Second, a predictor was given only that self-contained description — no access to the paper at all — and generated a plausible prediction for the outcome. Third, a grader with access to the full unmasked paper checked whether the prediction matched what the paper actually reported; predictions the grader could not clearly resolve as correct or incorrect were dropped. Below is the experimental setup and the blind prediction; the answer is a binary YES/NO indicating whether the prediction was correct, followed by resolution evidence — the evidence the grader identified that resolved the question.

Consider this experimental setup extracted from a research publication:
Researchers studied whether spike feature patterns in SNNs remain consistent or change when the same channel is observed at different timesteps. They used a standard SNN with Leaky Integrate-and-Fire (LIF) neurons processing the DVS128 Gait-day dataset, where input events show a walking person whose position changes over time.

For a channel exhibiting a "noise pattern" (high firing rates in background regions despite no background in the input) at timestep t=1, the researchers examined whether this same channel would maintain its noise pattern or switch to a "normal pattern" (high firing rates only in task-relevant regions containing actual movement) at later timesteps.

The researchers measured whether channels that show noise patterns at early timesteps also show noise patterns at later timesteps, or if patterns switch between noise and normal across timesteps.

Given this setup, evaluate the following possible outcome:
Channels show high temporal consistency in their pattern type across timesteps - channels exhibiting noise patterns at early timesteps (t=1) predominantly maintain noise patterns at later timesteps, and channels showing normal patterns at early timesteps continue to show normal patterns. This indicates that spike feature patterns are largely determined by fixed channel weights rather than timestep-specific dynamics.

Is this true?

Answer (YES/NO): YES